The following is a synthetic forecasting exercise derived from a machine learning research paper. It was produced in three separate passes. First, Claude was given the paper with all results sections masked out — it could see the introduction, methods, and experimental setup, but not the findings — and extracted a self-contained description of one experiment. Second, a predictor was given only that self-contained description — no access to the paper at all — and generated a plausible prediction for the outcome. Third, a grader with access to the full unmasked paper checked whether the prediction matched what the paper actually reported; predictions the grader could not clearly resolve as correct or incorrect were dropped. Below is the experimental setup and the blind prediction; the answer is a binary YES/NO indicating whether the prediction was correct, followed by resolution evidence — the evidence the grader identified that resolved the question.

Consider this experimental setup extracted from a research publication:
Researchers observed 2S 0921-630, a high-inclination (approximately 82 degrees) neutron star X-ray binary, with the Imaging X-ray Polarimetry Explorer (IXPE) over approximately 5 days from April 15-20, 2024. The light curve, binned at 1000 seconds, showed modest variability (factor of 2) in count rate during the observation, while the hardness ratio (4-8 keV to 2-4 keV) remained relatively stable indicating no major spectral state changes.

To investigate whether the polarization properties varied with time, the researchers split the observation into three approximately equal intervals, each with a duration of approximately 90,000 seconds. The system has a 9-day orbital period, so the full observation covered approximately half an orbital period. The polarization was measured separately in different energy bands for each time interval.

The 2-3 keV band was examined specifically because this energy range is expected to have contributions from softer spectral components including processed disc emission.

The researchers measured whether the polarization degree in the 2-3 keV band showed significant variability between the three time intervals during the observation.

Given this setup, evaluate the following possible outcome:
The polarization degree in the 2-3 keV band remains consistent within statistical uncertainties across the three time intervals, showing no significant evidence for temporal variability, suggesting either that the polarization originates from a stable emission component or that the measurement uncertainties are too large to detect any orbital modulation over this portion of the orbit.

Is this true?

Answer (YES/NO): NO